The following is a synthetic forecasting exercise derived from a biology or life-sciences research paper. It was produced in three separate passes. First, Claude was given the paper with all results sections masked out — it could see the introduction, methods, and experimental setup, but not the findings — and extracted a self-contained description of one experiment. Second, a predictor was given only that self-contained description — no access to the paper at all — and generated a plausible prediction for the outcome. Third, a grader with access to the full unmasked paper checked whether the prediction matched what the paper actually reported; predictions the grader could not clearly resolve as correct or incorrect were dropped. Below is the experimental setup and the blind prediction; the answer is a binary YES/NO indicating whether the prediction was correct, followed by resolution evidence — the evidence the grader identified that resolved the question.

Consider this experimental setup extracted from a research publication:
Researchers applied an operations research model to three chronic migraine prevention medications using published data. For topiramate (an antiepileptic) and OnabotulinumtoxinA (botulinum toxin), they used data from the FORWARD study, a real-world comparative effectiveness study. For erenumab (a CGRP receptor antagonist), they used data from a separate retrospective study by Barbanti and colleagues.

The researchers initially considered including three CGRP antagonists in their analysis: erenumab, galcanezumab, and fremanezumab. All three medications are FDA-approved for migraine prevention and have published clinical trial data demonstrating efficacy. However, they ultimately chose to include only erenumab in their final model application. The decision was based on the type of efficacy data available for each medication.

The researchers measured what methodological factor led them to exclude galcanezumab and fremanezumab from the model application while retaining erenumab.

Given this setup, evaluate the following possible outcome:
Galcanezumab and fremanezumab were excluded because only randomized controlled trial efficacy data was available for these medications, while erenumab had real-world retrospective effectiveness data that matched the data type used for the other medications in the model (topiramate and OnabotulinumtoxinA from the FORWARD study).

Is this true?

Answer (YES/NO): YES